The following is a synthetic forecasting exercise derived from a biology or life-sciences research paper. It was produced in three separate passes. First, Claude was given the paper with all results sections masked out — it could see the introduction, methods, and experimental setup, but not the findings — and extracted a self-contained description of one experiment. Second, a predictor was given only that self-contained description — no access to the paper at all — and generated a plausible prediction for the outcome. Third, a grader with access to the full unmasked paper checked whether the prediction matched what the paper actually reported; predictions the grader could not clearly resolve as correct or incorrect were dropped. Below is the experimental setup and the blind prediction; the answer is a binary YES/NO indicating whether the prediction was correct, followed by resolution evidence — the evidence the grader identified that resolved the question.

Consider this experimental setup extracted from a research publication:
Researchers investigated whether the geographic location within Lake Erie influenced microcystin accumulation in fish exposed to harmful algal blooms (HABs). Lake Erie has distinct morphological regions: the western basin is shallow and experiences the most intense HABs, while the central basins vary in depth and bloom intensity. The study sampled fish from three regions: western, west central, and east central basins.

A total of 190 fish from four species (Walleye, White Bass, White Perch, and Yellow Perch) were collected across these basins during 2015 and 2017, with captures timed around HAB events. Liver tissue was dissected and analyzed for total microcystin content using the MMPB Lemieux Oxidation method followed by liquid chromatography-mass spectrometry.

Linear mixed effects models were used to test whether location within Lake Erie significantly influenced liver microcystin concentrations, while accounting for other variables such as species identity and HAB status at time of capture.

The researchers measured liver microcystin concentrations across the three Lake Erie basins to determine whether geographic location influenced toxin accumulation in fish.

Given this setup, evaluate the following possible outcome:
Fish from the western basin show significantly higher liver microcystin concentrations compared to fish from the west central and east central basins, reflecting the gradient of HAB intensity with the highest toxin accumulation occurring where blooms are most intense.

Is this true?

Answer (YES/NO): NO